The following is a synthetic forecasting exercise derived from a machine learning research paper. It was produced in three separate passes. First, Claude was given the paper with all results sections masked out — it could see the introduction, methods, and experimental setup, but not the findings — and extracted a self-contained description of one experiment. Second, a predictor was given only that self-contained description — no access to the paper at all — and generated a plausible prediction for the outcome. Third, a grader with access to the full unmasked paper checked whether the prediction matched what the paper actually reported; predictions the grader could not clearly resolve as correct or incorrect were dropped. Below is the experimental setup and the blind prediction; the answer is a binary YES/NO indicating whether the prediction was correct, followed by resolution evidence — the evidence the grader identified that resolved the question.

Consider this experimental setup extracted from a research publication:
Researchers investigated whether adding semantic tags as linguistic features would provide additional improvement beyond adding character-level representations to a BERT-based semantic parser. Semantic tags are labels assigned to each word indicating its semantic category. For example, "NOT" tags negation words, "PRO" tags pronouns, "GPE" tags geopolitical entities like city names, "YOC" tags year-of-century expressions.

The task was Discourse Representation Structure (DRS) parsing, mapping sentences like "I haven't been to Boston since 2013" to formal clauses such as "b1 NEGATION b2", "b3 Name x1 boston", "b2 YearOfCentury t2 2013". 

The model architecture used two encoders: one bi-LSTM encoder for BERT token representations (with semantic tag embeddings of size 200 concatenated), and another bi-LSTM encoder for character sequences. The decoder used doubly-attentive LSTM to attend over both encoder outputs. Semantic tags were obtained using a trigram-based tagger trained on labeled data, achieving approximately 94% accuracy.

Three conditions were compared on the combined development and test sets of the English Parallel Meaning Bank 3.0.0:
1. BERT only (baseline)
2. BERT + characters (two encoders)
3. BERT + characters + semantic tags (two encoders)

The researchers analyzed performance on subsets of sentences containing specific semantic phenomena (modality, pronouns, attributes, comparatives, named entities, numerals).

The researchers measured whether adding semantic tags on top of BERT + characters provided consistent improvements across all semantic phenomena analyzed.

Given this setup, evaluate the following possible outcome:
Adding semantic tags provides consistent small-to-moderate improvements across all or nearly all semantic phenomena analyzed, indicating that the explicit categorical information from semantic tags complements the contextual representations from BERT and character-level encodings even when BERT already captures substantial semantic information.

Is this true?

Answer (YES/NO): NO